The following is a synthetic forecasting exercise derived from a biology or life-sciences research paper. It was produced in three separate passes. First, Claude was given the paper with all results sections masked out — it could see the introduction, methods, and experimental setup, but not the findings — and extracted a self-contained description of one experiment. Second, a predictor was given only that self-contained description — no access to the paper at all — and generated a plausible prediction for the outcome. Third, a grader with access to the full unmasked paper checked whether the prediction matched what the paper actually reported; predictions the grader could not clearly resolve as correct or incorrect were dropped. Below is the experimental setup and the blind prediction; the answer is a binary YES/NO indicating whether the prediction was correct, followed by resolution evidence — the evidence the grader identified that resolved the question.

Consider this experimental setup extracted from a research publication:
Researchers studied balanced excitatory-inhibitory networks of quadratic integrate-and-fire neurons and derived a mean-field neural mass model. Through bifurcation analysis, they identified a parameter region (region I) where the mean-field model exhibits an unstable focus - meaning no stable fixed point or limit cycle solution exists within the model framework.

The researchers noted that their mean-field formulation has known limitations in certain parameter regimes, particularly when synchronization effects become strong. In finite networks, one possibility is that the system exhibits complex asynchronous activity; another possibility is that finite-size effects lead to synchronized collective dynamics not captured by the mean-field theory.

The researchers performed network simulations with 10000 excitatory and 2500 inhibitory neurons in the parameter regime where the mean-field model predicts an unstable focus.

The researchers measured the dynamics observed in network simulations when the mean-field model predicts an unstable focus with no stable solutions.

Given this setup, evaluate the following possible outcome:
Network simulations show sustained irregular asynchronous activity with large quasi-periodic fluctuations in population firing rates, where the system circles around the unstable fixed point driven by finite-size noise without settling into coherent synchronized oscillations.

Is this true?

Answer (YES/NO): NO